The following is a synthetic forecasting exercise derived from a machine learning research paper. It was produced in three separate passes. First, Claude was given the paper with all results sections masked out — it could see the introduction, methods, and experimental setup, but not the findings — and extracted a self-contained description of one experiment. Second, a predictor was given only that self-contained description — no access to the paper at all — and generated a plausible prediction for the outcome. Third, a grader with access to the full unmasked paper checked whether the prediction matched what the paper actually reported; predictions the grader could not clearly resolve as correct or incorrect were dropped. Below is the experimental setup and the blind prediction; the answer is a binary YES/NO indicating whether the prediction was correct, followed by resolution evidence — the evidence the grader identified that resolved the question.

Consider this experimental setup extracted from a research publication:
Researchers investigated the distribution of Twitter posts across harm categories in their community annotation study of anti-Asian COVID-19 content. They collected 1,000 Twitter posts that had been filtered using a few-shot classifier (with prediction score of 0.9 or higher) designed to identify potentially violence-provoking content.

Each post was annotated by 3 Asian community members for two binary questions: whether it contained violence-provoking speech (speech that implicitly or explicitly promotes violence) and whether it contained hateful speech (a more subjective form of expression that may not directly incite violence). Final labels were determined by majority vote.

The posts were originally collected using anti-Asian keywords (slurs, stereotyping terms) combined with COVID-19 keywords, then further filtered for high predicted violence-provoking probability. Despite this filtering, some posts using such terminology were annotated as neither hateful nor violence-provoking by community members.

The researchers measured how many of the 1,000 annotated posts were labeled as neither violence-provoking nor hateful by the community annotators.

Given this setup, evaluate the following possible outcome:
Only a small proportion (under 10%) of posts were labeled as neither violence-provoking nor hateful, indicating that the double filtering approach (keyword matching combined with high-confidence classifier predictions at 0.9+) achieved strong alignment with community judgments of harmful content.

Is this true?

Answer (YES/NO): YES